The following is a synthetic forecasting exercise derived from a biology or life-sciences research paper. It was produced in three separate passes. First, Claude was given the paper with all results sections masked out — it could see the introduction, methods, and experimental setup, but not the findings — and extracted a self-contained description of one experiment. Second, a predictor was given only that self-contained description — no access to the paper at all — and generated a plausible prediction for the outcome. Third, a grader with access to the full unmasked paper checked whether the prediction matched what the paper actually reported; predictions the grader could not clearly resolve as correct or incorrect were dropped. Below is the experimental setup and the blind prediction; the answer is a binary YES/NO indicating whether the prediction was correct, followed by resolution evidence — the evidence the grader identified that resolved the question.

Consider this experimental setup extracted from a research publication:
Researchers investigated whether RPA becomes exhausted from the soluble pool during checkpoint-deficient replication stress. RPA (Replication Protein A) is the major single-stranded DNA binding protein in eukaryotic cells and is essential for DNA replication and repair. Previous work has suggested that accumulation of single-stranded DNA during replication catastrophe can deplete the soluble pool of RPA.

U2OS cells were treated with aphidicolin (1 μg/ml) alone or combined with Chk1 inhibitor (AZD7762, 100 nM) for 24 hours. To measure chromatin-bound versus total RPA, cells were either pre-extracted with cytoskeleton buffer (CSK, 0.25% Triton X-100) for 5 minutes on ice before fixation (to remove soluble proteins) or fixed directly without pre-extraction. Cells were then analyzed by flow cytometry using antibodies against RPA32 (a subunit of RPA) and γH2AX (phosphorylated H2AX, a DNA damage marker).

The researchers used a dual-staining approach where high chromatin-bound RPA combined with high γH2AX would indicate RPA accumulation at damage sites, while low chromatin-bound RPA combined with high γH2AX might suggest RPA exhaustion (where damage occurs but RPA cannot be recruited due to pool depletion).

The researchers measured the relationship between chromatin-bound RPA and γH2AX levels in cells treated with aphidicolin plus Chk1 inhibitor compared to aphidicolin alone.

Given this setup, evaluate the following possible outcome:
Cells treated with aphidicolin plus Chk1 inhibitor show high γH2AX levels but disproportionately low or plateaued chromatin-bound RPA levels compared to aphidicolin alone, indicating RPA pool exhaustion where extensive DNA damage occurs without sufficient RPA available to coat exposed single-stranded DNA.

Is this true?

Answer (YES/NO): YES